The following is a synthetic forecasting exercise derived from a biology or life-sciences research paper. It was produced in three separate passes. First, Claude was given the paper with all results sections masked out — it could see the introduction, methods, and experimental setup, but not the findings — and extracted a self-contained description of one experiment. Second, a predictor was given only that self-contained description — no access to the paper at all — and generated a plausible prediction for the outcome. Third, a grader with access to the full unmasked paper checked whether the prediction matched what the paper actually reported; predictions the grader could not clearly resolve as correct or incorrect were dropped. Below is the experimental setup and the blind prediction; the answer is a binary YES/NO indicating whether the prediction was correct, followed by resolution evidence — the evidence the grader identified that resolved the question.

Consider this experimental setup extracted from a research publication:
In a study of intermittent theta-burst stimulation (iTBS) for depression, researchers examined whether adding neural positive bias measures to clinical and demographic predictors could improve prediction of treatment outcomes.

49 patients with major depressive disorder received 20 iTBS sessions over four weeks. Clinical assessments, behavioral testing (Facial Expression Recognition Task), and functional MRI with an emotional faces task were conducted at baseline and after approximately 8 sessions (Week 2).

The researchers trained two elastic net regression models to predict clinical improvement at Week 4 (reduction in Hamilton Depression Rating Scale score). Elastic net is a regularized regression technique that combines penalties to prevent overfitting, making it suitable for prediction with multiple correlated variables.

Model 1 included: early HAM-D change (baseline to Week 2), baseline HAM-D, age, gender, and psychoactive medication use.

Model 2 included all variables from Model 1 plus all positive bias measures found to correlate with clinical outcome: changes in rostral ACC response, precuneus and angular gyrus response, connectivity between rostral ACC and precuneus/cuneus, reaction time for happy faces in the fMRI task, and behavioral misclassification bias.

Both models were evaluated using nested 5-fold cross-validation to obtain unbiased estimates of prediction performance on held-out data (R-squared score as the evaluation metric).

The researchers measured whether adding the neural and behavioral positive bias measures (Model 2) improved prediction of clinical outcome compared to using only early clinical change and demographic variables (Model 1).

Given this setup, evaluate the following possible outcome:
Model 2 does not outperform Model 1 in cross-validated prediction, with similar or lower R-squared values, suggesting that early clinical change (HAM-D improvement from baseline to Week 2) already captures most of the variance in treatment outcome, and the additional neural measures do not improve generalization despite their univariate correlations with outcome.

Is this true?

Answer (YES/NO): NO